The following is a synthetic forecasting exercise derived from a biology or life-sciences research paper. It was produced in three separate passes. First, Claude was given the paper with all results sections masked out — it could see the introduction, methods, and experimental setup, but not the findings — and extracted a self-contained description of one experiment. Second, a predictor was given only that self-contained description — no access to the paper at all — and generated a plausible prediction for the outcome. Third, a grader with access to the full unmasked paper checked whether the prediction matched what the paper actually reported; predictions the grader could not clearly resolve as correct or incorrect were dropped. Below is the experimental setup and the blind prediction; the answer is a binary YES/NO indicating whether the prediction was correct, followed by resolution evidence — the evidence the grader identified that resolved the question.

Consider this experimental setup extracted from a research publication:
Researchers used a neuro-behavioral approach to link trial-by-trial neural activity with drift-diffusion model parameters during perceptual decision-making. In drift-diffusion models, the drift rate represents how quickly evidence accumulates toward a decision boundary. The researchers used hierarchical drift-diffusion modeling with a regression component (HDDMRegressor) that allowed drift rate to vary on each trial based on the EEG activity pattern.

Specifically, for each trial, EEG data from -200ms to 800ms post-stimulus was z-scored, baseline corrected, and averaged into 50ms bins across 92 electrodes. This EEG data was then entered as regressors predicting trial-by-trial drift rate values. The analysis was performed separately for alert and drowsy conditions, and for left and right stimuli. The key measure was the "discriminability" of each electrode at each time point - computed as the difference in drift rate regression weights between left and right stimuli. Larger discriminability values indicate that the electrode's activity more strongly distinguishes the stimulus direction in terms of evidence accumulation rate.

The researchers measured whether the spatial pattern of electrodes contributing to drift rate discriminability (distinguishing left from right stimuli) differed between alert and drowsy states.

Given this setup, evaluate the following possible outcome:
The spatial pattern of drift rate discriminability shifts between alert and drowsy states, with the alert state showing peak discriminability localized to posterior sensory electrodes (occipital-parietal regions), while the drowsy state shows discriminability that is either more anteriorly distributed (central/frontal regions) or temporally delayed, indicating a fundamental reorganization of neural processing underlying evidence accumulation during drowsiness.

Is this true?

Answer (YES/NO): YES